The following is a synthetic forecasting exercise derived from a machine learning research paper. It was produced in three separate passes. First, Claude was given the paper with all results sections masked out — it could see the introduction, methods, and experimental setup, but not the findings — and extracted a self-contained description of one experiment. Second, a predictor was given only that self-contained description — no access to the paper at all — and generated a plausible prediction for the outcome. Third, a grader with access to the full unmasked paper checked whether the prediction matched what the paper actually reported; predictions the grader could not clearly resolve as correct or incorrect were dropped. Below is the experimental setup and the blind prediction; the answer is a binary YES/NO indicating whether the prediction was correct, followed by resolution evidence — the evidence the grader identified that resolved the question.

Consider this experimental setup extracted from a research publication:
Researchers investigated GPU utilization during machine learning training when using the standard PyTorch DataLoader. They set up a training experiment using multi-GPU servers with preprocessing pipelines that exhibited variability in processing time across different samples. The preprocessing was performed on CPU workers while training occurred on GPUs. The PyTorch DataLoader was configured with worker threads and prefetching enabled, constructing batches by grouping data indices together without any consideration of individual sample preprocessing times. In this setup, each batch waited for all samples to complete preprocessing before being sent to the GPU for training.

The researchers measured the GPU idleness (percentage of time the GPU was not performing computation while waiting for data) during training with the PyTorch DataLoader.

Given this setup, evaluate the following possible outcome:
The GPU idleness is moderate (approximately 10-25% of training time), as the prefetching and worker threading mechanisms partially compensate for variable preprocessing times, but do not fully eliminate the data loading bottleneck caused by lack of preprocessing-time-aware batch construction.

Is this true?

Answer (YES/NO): NO